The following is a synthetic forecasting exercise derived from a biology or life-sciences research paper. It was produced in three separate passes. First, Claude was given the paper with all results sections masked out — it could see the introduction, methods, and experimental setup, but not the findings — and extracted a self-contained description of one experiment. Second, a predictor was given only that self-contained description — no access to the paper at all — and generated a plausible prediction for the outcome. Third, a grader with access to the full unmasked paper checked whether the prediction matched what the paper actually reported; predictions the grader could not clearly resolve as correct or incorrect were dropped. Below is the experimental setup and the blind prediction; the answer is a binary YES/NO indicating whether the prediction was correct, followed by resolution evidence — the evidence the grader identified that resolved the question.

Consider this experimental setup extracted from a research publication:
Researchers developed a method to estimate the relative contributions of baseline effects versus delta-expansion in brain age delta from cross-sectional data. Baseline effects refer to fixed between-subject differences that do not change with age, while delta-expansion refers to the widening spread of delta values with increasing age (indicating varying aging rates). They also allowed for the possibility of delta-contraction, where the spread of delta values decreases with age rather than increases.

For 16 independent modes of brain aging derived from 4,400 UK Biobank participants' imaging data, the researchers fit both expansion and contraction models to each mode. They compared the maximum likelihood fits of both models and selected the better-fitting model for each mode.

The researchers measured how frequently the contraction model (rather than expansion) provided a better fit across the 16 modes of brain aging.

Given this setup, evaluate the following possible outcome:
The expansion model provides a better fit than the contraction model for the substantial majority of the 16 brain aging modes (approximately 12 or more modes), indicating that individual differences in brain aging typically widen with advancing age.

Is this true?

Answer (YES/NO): YES